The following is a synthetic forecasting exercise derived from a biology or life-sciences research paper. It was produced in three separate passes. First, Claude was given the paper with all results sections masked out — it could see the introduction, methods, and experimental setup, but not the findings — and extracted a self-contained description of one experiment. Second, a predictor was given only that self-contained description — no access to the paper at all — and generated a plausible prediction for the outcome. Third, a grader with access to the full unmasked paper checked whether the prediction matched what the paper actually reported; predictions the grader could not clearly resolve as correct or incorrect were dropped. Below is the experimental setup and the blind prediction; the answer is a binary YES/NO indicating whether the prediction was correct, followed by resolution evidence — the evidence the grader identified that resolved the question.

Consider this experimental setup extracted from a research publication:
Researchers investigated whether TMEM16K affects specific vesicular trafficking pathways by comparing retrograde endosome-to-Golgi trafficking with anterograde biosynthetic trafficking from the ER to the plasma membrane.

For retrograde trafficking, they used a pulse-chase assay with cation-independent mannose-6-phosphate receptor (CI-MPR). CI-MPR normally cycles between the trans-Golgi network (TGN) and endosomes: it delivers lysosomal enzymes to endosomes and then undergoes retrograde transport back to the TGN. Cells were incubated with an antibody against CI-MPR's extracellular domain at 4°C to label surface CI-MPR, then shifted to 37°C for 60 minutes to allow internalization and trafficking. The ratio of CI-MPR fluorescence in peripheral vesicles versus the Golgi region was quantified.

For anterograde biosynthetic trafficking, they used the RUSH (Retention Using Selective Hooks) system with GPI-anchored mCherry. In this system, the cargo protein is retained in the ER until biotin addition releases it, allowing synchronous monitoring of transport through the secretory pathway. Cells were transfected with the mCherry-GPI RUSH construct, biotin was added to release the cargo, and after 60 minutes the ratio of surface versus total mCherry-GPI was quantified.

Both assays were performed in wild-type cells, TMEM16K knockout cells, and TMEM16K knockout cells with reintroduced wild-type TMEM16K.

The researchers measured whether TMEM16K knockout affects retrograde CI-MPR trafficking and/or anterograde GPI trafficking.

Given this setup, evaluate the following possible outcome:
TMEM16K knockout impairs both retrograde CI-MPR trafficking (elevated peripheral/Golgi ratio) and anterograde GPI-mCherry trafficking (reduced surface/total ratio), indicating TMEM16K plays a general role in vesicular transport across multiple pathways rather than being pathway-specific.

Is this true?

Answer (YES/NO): NO